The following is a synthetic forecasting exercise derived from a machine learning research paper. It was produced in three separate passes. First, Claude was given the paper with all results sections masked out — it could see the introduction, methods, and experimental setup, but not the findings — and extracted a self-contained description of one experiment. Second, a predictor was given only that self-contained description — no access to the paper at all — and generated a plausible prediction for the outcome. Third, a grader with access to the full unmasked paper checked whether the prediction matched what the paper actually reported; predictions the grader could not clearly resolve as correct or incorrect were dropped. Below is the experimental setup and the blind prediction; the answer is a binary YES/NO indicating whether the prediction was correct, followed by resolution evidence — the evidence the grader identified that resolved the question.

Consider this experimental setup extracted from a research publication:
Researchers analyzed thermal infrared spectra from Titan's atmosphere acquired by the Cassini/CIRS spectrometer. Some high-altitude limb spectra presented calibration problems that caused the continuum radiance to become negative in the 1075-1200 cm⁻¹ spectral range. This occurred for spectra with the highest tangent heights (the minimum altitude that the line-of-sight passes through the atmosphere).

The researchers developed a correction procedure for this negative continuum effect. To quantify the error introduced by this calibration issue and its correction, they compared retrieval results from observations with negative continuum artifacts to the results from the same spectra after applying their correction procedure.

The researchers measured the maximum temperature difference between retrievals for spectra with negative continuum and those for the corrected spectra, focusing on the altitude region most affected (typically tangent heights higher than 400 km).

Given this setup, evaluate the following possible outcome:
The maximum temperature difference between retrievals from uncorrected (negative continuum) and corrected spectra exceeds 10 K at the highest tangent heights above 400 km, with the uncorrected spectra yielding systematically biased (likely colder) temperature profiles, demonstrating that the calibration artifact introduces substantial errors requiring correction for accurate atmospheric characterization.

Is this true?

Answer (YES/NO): NO